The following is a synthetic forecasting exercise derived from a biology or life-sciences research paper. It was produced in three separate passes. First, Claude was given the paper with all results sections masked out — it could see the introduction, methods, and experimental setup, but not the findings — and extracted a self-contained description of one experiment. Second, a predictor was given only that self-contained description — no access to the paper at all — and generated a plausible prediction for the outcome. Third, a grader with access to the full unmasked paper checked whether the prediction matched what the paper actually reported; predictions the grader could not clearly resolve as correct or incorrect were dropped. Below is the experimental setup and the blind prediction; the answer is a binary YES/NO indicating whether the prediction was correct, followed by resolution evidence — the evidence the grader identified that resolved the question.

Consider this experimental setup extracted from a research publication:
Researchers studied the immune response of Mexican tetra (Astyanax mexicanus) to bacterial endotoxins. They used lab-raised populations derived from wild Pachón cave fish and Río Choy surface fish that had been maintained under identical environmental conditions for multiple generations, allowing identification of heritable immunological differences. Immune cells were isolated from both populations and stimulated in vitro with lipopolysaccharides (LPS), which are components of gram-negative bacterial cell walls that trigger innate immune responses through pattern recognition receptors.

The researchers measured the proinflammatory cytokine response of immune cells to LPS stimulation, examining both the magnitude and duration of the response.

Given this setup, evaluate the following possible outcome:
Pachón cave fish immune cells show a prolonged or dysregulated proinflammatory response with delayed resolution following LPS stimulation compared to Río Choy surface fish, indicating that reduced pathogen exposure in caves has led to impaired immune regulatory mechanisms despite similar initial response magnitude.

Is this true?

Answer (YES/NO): NO